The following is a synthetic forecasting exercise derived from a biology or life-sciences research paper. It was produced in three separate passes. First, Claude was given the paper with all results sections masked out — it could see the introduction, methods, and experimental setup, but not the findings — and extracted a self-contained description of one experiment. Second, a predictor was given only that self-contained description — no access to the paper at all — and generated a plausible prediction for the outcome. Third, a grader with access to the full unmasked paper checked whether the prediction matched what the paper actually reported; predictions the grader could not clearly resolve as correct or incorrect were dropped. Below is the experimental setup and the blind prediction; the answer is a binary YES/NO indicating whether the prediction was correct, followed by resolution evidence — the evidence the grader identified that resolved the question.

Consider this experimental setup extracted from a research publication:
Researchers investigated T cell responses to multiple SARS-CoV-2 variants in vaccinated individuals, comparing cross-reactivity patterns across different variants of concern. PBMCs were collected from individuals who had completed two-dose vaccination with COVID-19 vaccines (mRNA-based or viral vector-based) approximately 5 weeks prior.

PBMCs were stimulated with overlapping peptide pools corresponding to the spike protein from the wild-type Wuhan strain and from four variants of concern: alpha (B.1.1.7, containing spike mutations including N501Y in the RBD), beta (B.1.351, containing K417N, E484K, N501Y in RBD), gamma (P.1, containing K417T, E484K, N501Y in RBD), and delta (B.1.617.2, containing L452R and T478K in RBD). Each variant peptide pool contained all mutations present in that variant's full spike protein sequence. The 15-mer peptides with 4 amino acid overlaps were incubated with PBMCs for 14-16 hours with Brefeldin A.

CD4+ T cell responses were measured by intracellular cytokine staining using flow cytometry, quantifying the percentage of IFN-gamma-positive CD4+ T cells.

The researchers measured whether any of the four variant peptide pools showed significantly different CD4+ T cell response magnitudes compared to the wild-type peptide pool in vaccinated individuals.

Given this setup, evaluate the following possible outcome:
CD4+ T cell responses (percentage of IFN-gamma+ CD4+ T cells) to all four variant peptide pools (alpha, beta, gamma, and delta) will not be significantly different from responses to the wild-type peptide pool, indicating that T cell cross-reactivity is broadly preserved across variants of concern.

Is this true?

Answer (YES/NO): YES